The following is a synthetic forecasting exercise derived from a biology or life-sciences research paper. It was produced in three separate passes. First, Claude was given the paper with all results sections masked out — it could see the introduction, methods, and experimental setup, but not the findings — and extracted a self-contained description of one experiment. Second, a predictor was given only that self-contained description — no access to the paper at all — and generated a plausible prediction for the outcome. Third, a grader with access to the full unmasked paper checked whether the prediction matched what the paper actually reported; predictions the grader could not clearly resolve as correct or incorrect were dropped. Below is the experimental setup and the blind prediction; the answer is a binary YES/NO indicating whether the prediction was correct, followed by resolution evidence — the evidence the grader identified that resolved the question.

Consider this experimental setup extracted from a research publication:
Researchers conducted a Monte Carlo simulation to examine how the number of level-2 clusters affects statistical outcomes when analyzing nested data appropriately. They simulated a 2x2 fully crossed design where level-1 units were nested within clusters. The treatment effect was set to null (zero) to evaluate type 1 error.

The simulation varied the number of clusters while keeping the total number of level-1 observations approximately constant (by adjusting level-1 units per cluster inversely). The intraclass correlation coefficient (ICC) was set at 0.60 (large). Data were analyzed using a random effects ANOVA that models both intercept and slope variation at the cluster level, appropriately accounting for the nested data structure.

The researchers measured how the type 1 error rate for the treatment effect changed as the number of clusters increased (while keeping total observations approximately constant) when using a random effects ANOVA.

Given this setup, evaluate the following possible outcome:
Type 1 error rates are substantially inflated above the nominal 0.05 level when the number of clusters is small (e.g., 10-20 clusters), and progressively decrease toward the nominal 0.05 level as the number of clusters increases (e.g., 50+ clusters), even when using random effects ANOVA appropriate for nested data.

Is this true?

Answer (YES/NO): YES